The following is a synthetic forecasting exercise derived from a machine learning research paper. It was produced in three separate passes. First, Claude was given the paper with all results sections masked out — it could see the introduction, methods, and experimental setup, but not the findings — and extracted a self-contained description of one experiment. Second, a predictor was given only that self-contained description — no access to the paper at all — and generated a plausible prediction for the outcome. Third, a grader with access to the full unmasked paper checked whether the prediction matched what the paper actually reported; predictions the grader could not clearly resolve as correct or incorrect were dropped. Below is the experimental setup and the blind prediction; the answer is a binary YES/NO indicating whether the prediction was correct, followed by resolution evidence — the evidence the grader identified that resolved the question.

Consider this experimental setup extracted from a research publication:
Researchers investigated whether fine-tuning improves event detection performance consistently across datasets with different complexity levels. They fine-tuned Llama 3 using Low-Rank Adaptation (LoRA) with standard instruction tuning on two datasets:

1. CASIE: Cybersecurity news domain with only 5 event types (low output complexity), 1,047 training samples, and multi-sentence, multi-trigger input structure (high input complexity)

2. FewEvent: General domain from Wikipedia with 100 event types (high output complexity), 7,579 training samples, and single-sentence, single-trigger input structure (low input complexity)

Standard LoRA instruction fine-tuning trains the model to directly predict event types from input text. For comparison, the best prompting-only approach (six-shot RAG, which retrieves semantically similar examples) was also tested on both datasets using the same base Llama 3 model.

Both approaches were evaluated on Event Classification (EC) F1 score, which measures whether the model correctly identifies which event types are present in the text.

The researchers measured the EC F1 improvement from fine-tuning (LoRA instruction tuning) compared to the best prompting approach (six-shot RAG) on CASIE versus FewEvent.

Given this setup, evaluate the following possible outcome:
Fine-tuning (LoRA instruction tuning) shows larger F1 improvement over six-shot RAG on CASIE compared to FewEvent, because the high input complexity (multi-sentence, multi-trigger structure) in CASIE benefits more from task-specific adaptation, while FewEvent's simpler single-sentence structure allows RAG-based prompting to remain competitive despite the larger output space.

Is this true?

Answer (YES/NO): NO